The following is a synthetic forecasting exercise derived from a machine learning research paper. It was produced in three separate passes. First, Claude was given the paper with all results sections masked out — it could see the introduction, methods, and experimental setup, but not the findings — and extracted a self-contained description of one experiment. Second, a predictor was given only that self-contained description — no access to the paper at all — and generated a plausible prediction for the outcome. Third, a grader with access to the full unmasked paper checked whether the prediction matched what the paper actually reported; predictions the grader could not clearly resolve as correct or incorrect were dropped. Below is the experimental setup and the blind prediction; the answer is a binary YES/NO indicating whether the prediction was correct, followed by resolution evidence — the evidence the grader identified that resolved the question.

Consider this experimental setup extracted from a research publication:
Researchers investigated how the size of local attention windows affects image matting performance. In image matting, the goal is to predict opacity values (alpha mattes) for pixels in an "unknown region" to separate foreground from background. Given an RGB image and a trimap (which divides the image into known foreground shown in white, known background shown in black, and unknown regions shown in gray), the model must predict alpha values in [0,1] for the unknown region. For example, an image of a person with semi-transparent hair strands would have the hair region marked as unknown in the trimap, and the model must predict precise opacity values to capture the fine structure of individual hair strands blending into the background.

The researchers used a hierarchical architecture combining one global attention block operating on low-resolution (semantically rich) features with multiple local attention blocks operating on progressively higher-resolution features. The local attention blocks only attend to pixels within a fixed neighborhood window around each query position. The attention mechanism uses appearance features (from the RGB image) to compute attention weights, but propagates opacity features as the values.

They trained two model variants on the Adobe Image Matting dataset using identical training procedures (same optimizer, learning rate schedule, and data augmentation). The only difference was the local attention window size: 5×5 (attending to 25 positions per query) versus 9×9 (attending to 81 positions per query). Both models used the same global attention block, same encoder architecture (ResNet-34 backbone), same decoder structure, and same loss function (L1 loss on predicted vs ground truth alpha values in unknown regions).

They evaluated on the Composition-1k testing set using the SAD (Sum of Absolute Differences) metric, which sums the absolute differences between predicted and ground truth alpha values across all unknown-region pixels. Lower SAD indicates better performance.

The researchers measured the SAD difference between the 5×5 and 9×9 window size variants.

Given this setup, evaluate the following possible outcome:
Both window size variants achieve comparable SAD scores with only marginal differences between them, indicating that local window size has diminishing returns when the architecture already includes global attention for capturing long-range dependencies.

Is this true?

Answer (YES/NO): NO